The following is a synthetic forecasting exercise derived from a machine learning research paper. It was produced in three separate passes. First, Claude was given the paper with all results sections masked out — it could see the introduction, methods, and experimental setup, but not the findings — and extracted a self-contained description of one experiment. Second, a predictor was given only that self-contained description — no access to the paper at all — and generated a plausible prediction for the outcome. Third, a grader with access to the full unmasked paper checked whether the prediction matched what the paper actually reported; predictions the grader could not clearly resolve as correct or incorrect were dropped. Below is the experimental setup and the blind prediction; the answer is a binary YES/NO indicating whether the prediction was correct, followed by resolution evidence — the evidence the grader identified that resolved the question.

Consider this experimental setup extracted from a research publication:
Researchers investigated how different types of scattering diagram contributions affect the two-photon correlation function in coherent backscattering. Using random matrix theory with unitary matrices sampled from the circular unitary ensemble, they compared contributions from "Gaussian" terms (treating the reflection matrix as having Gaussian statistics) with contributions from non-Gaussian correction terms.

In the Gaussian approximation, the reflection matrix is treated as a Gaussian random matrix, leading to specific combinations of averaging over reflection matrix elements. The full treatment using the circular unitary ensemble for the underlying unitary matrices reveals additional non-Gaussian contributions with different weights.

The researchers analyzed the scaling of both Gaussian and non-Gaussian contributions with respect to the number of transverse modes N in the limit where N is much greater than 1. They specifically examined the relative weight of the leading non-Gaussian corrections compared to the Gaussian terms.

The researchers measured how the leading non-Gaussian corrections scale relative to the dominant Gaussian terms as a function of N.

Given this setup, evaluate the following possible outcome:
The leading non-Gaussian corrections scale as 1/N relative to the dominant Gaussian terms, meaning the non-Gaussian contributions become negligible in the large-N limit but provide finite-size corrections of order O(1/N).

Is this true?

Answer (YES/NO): YES